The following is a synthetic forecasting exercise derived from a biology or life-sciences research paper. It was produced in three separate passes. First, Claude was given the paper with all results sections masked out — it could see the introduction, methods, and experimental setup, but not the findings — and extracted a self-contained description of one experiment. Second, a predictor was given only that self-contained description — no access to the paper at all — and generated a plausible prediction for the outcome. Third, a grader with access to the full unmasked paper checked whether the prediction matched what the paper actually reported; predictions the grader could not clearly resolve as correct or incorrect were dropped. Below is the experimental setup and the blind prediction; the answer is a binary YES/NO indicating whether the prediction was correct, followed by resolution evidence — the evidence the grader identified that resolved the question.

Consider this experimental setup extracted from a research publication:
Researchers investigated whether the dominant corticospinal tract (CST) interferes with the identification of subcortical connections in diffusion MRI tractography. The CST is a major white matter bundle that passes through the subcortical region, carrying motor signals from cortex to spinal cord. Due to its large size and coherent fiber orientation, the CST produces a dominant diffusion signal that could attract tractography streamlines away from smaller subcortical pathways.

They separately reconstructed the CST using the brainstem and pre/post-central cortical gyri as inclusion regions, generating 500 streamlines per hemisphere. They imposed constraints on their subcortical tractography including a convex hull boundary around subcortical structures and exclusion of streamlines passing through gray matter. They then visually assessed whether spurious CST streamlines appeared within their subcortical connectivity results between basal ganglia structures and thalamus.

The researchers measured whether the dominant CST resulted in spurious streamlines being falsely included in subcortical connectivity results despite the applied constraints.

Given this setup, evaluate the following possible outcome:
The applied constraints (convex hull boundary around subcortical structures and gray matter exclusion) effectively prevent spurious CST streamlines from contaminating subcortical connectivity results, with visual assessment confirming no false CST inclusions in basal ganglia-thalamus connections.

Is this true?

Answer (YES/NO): NO